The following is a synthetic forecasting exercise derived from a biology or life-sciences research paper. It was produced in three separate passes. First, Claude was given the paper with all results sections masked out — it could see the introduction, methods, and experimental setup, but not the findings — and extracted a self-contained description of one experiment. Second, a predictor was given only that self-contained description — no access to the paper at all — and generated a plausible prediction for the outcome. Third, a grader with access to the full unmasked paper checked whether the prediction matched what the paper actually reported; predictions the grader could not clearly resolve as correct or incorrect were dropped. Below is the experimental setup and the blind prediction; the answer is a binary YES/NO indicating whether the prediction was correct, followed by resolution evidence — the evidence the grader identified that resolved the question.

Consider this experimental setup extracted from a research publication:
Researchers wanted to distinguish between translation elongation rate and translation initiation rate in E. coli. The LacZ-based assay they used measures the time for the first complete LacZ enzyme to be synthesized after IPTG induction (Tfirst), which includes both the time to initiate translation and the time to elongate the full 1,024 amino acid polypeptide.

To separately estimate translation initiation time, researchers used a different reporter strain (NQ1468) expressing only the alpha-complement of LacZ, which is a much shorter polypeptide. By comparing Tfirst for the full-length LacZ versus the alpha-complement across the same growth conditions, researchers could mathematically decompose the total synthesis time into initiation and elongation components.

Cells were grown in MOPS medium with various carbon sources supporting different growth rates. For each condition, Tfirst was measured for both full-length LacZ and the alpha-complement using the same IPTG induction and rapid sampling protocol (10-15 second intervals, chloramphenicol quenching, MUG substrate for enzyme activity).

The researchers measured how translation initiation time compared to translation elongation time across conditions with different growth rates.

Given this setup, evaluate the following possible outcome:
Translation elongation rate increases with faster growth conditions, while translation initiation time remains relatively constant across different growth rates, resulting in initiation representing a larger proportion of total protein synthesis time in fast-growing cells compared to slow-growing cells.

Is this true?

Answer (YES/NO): YES